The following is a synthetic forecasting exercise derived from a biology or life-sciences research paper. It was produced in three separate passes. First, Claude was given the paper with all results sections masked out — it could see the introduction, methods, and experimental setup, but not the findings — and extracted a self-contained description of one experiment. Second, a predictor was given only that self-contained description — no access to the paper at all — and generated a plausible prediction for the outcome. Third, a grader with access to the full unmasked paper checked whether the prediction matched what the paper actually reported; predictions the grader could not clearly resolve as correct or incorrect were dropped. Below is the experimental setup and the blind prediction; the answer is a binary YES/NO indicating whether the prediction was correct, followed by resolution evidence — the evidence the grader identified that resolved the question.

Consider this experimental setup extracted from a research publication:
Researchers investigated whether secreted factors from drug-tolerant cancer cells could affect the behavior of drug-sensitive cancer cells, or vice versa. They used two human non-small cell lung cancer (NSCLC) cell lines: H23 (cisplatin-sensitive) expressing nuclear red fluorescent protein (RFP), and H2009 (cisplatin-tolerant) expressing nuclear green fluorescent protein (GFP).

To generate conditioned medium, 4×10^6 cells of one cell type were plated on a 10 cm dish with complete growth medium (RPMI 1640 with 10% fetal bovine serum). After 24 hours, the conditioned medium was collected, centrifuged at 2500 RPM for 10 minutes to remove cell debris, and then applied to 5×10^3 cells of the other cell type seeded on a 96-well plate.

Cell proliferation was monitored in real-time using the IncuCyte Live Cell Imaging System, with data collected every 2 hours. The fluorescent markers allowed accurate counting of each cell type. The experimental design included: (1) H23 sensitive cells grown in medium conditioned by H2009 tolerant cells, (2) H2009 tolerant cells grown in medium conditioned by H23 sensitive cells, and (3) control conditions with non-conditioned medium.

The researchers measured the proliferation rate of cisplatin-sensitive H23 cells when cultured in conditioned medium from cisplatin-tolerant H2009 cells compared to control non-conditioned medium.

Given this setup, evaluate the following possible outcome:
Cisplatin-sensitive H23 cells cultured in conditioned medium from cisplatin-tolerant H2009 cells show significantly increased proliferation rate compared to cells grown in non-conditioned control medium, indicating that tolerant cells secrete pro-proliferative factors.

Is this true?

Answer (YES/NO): NO